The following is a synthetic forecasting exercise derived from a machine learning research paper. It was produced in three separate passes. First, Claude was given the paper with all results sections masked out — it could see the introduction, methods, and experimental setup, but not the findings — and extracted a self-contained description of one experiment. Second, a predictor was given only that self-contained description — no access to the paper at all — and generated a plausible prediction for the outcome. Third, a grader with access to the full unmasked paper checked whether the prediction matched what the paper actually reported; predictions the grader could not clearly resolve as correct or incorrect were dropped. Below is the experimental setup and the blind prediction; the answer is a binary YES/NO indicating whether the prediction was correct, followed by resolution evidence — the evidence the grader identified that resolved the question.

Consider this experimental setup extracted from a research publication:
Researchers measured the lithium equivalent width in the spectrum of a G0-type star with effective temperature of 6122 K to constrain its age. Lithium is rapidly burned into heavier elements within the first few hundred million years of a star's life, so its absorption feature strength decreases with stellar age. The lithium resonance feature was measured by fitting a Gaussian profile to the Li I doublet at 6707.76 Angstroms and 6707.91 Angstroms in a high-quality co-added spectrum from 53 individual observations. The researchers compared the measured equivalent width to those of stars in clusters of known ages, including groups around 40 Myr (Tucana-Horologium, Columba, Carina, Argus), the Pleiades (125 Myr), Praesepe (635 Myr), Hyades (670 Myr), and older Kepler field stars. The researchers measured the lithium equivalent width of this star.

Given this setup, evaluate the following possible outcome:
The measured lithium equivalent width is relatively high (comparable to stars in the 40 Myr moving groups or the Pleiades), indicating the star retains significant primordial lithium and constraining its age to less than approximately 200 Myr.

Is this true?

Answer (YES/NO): NO